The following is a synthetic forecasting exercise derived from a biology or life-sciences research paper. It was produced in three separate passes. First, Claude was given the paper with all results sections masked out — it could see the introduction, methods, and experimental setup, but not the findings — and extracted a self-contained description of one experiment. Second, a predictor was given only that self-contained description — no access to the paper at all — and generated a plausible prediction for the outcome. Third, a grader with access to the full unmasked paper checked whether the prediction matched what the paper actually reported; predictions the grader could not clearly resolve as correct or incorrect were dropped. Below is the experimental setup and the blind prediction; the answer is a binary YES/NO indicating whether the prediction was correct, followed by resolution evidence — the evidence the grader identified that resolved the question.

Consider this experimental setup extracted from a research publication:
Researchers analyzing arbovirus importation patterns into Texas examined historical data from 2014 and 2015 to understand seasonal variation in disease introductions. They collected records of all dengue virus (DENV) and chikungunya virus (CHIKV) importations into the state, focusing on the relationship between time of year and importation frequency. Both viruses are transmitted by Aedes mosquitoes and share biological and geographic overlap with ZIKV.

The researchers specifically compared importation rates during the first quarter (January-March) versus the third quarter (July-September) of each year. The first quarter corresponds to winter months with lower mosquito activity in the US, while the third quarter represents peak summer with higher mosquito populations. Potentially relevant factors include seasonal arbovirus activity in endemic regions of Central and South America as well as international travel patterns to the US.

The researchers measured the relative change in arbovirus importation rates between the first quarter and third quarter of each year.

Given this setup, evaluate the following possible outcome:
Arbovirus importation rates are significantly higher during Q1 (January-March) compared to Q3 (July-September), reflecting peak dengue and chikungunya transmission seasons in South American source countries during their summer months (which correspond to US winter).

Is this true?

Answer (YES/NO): NO